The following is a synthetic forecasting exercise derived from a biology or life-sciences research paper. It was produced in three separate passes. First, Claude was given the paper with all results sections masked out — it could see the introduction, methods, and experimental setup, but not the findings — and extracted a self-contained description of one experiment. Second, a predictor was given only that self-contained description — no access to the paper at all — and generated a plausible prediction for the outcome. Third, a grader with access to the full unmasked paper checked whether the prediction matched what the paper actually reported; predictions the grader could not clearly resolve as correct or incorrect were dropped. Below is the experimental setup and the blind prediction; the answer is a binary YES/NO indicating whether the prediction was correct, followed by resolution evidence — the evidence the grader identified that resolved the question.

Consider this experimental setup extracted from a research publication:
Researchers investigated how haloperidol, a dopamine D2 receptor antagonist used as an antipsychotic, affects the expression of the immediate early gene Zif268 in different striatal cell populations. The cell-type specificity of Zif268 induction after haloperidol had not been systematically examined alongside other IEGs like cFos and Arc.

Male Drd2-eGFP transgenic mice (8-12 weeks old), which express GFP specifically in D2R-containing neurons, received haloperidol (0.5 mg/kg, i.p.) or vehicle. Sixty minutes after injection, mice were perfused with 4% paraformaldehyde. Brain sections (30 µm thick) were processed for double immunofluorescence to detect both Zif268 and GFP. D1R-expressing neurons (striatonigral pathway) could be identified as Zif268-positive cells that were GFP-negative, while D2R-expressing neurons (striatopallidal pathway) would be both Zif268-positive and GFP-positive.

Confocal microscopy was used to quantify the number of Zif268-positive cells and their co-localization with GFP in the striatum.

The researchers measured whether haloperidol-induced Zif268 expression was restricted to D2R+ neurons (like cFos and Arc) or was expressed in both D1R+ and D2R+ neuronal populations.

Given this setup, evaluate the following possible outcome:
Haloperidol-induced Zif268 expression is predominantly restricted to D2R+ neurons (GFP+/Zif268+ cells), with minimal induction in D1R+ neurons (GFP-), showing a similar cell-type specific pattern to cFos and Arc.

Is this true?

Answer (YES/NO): NO